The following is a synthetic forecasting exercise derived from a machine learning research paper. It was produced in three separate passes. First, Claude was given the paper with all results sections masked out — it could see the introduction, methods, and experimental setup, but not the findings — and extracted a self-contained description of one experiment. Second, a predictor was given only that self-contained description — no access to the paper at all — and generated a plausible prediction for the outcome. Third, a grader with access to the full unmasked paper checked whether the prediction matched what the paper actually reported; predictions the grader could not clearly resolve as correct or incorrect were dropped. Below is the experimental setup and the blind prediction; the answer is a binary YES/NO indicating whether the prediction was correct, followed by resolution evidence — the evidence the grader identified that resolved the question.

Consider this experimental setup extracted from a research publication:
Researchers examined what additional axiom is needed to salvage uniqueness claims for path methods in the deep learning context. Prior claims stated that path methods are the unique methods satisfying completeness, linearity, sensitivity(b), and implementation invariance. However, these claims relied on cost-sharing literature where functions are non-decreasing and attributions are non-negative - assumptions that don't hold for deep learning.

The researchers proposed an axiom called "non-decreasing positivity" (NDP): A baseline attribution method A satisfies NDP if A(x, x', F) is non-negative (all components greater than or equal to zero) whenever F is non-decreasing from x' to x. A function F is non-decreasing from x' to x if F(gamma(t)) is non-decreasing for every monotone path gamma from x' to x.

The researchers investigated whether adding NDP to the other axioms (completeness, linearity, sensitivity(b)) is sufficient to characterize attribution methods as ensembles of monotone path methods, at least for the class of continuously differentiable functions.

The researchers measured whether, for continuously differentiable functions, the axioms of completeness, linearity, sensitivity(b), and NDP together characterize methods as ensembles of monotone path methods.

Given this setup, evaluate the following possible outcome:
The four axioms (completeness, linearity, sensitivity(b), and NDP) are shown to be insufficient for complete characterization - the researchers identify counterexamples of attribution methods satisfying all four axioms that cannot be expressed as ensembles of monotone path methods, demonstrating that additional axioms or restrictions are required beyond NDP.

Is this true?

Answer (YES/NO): NO